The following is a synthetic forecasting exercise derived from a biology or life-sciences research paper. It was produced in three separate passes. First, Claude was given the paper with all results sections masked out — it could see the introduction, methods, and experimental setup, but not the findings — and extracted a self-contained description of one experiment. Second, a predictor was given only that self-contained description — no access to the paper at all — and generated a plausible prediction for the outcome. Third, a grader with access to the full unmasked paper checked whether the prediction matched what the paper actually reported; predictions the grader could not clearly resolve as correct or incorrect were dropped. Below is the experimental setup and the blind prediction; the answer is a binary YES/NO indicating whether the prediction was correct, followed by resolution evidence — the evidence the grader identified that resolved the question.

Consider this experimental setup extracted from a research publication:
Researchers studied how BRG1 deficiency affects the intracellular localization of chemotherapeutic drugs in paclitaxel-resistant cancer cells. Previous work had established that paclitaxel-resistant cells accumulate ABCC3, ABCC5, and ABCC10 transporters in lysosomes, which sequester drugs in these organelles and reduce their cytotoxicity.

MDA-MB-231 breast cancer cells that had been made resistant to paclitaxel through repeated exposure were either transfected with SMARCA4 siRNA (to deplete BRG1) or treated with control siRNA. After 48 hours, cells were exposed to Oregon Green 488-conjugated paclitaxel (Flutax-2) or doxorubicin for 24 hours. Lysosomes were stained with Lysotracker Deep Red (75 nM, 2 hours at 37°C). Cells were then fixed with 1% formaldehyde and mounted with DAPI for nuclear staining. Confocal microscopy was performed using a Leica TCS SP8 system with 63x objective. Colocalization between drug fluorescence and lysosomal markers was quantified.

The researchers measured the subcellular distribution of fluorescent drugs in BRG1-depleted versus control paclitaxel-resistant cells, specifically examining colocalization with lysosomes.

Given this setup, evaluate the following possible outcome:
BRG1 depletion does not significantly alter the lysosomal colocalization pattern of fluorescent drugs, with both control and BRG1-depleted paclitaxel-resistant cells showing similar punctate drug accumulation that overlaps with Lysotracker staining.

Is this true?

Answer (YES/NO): NO